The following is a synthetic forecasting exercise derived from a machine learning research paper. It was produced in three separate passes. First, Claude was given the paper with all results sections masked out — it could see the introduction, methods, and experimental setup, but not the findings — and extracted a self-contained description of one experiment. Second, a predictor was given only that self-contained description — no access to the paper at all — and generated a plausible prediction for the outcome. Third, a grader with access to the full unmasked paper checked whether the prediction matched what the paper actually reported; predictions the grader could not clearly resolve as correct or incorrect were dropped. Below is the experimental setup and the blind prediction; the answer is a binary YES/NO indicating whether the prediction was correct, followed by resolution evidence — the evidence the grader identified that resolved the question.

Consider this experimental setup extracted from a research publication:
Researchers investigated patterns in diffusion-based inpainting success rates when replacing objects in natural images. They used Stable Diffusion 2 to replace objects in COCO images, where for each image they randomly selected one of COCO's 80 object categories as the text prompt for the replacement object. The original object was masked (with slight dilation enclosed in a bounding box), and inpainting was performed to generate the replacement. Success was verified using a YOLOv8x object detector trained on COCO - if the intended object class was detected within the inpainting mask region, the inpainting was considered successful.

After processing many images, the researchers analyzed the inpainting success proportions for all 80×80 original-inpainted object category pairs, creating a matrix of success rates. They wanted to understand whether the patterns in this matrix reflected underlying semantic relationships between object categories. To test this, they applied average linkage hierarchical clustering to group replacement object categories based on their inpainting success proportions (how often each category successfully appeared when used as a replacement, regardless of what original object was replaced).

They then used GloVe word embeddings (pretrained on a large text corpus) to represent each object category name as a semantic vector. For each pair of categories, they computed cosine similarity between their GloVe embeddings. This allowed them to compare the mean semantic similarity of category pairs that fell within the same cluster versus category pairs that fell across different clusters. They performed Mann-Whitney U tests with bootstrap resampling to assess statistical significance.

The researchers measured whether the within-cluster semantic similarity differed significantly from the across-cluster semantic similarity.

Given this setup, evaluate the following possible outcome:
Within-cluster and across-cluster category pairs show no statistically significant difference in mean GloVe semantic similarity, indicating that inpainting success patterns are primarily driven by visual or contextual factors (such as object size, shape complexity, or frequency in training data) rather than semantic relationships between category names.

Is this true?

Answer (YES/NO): NO